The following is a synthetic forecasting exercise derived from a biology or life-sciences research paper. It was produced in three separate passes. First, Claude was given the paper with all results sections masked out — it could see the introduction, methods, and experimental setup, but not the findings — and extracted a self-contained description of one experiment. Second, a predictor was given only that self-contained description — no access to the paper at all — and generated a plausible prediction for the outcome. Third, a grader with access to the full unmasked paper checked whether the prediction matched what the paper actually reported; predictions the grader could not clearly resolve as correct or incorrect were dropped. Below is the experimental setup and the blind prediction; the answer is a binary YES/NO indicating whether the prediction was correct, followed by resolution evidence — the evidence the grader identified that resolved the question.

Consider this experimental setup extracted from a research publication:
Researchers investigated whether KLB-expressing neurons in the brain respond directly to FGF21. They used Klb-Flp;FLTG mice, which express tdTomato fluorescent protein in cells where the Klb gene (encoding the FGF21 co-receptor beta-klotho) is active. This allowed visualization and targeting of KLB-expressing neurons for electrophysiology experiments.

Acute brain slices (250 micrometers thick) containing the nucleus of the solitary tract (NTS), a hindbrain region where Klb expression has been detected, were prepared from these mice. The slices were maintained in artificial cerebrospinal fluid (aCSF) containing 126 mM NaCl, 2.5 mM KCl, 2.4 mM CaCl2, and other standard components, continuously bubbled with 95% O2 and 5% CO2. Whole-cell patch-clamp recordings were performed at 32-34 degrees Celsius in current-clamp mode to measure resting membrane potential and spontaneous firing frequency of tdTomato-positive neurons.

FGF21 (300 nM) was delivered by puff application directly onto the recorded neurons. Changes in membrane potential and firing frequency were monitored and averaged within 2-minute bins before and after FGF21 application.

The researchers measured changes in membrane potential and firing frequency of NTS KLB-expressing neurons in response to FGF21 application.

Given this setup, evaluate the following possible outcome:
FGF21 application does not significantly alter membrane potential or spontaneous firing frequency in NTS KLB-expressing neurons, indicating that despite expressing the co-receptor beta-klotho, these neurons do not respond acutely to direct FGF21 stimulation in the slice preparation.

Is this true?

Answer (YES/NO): NO